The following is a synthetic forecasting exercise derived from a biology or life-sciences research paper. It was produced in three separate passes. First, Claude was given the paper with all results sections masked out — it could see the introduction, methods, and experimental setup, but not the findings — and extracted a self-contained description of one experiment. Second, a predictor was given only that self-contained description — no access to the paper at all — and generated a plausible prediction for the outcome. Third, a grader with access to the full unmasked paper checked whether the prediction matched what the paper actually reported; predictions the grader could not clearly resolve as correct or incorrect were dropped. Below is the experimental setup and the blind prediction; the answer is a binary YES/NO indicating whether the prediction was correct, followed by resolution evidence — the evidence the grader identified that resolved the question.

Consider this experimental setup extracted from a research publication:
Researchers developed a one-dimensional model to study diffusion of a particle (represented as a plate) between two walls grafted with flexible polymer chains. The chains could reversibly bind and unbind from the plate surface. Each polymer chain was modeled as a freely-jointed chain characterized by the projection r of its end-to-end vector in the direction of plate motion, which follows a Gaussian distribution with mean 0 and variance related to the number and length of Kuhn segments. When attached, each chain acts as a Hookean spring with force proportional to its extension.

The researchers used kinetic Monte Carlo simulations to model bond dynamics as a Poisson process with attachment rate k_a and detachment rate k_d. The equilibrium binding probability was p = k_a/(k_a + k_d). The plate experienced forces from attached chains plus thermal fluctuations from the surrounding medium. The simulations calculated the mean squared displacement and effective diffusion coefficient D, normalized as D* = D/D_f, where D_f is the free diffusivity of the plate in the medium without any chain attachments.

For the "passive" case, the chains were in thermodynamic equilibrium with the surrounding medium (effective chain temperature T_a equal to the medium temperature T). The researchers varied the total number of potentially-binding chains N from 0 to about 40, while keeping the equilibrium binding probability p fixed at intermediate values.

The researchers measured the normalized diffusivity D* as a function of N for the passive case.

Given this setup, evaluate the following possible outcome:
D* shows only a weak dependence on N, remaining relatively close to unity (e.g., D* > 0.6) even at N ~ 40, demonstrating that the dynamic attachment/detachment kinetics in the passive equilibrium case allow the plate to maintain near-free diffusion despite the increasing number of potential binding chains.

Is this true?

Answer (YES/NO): NO